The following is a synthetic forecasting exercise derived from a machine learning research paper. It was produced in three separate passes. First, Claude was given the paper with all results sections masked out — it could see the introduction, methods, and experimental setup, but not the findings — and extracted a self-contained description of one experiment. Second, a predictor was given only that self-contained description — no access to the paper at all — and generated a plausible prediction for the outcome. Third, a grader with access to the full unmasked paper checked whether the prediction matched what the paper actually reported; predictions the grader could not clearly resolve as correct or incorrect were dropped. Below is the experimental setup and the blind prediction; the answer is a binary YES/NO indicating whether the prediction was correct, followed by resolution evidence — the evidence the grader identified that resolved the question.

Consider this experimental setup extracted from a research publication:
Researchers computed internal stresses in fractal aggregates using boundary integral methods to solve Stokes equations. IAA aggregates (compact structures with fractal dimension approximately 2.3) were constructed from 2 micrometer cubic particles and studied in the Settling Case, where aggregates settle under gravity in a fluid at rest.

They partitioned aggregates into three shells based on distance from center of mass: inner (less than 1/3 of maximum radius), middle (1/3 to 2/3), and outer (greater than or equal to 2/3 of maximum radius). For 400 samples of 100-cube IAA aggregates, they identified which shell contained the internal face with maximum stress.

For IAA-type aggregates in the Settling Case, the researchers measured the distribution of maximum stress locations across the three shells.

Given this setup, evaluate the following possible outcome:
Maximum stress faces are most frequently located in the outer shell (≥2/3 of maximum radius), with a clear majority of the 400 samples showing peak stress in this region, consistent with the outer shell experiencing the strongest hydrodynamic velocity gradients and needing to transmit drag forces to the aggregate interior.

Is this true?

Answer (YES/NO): NO